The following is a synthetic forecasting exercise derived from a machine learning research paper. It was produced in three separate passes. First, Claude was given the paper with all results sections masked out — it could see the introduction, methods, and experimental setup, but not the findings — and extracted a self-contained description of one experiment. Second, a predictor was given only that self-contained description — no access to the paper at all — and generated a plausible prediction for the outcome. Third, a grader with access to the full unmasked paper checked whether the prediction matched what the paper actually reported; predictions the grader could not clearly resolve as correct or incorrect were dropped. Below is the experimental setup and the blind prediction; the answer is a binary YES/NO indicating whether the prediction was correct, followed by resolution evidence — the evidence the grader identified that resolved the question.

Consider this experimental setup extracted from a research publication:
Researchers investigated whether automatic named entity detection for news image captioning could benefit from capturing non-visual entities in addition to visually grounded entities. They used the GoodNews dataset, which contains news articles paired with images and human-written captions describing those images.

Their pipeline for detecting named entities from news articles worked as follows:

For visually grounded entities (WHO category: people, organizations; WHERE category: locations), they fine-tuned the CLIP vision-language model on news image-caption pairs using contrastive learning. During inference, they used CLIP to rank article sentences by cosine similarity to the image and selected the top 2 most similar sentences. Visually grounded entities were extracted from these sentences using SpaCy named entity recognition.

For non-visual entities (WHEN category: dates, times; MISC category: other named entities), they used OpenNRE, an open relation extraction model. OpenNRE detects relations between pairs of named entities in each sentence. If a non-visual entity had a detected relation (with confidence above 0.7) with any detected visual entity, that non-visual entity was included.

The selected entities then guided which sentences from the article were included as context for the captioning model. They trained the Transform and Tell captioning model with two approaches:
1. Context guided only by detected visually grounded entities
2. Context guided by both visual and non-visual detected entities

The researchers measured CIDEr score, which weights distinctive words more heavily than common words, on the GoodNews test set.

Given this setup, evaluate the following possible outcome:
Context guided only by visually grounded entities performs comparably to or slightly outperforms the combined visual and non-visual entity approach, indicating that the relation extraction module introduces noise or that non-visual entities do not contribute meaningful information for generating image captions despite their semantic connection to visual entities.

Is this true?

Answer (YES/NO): NO